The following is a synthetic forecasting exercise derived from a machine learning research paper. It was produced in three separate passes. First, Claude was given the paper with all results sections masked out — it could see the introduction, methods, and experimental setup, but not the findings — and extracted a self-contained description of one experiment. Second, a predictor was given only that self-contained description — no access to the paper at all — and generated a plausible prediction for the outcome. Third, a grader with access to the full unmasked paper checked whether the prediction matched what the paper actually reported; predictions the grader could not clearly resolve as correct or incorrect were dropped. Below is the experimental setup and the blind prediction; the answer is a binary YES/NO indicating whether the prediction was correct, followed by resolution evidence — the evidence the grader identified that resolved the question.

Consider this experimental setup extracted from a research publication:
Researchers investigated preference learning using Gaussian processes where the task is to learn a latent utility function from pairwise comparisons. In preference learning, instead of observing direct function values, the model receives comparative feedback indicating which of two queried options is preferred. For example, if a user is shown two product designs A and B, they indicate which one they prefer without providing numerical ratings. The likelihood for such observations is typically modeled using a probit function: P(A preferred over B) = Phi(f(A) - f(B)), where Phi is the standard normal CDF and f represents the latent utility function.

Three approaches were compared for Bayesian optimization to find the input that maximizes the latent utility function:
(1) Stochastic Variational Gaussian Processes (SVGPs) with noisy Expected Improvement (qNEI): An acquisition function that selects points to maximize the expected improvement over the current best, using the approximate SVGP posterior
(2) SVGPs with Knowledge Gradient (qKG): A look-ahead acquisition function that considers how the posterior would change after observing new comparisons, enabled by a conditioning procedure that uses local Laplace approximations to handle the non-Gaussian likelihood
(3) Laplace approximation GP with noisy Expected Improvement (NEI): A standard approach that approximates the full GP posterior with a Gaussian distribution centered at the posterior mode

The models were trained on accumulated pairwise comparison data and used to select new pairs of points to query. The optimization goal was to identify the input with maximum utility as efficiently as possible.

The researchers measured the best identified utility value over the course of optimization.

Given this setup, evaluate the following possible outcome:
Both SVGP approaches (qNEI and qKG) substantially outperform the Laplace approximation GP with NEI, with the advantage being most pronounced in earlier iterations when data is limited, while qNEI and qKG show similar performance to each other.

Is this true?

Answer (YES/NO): NO